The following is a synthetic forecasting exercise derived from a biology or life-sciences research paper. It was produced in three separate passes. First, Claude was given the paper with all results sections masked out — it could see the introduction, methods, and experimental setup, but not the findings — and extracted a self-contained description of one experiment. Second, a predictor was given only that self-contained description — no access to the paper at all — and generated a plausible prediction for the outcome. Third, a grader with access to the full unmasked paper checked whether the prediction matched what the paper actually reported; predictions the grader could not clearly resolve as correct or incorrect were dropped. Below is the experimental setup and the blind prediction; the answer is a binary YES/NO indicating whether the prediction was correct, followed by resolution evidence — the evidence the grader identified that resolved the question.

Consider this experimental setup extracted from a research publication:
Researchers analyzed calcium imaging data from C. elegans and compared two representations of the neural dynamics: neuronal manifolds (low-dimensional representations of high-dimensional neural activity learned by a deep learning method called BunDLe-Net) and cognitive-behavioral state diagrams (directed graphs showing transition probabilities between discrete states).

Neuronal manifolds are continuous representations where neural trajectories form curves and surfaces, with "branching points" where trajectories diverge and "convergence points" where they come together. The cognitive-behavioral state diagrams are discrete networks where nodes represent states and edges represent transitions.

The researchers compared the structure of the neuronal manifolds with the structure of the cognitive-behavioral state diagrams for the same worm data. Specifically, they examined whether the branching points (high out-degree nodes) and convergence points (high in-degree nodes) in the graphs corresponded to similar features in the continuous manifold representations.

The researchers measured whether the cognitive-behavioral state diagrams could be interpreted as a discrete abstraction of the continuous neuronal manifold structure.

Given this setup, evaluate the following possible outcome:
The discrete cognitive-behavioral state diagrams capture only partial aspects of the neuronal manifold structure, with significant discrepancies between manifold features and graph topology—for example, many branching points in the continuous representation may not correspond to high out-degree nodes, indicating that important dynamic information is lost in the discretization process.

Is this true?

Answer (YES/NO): NO